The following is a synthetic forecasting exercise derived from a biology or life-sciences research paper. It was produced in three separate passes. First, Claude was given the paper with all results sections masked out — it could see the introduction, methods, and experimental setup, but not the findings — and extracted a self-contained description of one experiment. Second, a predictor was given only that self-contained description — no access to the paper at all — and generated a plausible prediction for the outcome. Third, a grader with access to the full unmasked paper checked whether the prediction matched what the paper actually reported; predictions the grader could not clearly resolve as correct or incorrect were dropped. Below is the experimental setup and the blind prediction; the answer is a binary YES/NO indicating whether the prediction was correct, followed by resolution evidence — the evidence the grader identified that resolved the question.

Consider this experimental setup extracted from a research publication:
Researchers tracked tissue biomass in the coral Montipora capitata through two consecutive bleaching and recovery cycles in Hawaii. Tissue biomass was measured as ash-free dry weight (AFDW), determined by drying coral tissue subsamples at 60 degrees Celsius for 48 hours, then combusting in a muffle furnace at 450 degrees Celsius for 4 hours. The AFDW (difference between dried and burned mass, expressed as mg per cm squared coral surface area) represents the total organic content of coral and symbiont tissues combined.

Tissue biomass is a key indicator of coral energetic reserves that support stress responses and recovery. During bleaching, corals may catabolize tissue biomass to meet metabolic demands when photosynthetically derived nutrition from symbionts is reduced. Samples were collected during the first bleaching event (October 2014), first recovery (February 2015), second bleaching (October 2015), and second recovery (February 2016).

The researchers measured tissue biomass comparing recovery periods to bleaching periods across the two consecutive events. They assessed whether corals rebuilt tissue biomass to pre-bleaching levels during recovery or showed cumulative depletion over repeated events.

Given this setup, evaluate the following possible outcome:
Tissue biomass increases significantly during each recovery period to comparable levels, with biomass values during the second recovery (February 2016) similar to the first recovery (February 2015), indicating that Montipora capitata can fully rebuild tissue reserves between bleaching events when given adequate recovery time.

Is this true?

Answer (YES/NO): NO